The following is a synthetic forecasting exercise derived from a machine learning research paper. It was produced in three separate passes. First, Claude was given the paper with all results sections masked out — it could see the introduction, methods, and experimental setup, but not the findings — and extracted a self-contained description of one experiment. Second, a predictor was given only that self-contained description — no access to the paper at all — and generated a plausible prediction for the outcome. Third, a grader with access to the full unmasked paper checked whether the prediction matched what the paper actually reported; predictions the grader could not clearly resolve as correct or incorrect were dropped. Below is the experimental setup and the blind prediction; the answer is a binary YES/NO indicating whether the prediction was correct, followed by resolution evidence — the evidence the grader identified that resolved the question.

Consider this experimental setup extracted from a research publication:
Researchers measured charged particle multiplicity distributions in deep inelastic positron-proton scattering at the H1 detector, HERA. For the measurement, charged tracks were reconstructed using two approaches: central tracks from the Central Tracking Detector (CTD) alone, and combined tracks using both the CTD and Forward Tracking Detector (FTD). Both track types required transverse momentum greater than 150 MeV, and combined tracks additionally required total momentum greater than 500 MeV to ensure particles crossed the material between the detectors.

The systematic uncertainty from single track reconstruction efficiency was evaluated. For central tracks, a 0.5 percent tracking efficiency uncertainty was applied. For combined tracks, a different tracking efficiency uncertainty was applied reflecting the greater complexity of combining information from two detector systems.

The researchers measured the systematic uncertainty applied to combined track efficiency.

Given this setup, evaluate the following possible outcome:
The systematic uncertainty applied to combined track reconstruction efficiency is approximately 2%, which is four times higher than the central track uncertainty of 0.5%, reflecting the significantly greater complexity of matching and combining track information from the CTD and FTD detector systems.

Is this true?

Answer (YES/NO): NO